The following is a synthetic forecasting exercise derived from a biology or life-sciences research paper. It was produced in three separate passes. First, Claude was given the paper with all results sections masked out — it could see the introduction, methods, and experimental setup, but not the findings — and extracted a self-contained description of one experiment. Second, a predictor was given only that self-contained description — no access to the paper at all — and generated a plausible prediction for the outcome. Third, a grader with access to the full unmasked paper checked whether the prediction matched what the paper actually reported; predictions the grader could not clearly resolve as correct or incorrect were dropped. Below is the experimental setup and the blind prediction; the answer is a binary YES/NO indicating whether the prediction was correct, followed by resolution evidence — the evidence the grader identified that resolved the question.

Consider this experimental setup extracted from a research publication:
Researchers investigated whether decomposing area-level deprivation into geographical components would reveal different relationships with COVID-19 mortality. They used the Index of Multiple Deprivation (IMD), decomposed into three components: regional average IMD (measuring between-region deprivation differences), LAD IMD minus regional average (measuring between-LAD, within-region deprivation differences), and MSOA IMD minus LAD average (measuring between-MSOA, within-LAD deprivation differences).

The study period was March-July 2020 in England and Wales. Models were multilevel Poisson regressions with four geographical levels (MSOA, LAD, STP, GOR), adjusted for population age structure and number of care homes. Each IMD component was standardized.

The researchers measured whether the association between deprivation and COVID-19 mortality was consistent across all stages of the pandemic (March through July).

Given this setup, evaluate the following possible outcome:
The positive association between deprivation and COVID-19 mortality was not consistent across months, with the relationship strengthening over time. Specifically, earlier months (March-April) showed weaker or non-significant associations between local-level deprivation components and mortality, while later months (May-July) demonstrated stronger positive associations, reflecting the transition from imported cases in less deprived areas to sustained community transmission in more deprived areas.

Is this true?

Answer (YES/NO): NO